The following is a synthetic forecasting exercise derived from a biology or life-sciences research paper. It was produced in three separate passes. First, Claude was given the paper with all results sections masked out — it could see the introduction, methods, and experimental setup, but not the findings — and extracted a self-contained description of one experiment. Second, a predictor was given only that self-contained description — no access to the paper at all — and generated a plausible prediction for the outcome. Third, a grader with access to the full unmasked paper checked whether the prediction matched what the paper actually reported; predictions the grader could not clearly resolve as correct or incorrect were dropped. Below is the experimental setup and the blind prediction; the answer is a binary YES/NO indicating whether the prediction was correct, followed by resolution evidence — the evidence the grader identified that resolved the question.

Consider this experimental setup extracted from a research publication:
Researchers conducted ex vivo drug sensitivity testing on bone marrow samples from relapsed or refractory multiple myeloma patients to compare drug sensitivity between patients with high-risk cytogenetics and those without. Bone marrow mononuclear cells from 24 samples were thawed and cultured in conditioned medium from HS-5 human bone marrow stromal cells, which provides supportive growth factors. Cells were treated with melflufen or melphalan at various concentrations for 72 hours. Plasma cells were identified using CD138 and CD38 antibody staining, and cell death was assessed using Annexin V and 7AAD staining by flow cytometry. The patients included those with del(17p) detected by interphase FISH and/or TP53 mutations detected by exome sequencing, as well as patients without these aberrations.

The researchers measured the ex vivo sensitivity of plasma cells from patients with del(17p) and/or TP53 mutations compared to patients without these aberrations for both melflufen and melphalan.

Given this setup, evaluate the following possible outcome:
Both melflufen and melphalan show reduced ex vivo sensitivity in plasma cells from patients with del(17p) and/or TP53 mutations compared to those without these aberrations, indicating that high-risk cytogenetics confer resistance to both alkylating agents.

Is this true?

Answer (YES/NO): NO